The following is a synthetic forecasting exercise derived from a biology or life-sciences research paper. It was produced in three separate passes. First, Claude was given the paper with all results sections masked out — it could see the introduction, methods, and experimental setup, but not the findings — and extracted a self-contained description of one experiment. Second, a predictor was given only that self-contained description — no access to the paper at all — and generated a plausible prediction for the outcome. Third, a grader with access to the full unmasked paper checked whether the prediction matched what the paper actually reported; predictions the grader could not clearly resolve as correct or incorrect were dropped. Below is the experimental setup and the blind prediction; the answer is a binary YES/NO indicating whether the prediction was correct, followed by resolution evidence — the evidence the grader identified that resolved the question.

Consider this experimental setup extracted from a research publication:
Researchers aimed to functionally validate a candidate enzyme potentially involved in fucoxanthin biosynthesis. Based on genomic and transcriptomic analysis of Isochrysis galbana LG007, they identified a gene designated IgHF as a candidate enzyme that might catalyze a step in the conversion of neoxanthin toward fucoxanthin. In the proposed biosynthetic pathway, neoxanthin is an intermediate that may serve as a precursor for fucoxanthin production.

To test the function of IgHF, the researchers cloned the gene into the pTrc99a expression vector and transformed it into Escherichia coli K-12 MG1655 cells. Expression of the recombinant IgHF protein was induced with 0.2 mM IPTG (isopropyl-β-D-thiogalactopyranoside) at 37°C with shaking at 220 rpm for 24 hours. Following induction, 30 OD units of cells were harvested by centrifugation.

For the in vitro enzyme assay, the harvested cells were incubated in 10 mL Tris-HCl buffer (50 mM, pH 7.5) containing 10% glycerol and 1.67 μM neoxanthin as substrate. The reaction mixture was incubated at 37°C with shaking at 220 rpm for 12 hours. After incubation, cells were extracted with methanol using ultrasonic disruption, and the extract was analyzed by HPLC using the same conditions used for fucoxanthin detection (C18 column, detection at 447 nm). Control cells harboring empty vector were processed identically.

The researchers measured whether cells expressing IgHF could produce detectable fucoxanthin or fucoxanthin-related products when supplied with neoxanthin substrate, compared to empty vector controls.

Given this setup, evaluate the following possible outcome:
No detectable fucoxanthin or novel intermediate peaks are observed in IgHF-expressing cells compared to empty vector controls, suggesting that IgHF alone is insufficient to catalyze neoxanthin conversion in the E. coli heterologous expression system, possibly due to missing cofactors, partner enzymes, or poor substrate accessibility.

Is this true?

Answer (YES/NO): NO